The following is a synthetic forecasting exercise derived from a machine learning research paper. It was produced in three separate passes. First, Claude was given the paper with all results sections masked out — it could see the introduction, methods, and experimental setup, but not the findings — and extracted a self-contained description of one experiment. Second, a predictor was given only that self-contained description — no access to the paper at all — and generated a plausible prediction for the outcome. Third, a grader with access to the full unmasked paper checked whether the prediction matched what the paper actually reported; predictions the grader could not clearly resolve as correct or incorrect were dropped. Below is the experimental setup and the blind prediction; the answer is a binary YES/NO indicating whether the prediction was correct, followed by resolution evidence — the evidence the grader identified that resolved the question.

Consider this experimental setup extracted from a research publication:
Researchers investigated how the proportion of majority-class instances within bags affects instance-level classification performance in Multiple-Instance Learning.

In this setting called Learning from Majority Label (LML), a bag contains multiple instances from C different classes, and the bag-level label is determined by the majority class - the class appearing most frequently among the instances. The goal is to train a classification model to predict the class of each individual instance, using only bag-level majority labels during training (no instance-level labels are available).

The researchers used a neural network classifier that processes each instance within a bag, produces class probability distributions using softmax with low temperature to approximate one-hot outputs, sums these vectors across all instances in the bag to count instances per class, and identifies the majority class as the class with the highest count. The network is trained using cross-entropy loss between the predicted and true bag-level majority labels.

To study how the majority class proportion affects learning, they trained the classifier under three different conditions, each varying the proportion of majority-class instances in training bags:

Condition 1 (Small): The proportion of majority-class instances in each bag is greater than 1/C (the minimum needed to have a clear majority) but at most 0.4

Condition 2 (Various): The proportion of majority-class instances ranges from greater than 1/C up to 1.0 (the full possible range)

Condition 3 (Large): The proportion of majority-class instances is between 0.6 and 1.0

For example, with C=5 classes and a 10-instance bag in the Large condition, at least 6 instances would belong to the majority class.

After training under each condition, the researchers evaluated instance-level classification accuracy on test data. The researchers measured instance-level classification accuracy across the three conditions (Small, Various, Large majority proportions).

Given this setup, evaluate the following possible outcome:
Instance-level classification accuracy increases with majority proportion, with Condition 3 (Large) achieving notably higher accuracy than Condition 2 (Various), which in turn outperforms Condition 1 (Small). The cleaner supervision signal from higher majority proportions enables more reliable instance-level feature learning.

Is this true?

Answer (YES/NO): YES